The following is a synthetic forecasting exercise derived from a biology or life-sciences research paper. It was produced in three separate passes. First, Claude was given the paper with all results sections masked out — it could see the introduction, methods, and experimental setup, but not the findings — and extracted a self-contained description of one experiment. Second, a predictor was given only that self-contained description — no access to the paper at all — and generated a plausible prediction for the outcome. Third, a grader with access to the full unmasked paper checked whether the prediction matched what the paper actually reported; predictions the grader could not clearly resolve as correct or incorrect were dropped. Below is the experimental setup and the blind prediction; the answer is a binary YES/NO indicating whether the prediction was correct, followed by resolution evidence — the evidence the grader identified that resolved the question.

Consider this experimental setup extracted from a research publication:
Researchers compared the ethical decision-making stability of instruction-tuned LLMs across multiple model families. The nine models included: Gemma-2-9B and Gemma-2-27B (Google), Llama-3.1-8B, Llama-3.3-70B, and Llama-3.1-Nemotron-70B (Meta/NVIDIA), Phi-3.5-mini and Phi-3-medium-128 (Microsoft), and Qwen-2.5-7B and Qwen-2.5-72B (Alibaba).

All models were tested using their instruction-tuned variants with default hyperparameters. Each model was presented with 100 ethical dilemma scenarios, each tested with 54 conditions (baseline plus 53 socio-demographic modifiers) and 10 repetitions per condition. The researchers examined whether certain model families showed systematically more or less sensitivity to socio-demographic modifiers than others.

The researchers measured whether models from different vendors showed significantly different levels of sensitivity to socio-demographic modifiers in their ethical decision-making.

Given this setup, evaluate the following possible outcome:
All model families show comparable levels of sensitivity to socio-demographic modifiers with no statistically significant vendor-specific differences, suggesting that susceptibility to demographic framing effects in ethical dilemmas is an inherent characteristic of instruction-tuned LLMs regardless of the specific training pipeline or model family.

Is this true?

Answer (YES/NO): NO